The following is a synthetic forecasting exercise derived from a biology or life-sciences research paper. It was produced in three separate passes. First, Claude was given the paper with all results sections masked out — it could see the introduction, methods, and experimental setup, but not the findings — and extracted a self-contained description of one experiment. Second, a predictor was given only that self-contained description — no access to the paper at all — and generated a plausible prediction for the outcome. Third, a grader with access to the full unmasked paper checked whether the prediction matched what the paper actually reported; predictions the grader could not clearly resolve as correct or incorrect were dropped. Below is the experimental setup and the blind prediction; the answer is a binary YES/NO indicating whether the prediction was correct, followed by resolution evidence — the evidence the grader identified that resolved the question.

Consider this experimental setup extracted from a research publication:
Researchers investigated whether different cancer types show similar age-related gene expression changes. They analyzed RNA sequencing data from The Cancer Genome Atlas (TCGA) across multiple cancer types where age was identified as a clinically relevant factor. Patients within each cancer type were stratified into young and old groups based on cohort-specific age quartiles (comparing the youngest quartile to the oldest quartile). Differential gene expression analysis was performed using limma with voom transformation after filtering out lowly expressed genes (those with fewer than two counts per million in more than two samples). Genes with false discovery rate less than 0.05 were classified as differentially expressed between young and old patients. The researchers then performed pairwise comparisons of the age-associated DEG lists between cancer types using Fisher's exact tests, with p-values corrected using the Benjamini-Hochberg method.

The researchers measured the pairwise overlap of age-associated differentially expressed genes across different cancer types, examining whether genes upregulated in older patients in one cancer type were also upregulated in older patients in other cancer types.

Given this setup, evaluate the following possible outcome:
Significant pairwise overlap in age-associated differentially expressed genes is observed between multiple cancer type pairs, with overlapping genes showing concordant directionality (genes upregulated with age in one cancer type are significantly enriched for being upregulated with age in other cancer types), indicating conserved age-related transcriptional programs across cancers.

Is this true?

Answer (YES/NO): NO